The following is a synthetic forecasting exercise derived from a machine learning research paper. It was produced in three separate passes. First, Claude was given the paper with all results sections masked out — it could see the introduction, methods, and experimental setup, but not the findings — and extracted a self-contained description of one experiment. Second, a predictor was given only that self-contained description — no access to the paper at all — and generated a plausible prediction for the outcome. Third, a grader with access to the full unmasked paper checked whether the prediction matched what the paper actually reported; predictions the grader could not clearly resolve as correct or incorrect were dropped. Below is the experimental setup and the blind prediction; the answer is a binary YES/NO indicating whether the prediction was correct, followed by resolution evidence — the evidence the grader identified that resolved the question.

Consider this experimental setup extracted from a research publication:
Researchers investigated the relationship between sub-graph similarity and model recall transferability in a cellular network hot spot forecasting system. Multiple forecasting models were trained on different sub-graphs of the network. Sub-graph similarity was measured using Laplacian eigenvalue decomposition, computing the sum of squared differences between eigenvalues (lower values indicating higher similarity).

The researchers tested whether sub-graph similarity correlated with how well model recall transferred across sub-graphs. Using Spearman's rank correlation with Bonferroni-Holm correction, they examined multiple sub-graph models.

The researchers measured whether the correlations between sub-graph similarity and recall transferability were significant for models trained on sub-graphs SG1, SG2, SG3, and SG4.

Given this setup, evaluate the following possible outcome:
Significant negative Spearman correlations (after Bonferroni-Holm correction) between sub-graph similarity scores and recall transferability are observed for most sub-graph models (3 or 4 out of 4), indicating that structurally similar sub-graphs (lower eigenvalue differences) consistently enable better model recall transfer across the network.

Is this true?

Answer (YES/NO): YES